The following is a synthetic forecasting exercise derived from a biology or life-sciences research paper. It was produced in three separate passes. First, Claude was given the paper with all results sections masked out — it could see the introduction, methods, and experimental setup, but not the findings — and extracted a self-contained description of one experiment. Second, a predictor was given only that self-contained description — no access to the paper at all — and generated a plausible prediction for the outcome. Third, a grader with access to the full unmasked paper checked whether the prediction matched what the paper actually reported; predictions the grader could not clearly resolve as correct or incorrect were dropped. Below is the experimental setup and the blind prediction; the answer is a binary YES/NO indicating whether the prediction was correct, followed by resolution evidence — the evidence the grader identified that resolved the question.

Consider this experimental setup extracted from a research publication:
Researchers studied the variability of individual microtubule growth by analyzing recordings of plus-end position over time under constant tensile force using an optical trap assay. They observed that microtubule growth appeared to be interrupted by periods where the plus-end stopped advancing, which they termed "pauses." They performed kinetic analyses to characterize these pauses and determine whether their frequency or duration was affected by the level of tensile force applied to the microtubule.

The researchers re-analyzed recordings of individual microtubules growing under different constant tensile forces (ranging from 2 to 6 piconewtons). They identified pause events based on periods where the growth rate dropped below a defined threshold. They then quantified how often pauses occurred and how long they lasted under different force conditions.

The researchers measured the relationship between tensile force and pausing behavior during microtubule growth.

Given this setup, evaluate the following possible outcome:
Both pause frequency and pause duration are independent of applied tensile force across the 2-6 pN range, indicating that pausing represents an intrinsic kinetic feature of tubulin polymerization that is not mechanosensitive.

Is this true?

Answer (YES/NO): NO